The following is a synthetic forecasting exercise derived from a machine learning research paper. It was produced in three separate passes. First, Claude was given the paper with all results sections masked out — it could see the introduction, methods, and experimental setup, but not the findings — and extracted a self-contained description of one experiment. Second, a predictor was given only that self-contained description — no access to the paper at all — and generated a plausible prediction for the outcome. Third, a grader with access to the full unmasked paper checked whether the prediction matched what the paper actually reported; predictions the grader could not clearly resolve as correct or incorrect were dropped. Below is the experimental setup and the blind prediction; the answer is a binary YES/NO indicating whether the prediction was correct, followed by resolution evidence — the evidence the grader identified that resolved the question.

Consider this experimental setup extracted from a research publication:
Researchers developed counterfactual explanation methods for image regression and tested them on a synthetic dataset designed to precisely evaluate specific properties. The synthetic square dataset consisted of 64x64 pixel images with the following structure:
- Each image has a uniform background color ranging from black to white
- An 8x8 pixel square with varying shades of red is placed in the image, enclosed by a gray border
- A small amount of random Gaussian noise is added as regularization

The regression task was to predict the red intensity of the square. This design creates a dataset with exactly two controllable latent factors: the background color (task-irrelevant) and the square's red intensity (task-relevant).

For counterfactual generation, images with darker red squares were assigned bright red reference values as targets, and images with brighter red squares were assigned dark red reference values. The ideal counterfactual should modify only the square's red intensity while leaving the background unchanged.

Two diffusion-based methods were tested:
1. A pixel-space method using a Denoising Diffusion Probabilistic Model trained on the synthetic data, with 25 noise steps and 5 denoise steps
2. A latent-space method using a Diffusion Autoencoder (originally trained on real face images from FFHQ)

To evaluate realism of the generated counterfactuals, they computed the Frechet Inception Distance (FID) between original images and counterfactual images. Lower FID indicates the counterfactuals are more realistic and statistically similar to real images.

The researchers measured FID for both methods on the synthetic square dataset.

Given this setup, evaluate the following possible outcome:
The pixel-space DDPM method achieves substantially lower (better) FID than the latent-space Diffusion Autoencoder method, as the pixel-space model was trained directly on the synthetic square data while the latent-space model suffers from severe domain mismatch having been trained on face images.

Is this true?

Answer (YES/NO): YES